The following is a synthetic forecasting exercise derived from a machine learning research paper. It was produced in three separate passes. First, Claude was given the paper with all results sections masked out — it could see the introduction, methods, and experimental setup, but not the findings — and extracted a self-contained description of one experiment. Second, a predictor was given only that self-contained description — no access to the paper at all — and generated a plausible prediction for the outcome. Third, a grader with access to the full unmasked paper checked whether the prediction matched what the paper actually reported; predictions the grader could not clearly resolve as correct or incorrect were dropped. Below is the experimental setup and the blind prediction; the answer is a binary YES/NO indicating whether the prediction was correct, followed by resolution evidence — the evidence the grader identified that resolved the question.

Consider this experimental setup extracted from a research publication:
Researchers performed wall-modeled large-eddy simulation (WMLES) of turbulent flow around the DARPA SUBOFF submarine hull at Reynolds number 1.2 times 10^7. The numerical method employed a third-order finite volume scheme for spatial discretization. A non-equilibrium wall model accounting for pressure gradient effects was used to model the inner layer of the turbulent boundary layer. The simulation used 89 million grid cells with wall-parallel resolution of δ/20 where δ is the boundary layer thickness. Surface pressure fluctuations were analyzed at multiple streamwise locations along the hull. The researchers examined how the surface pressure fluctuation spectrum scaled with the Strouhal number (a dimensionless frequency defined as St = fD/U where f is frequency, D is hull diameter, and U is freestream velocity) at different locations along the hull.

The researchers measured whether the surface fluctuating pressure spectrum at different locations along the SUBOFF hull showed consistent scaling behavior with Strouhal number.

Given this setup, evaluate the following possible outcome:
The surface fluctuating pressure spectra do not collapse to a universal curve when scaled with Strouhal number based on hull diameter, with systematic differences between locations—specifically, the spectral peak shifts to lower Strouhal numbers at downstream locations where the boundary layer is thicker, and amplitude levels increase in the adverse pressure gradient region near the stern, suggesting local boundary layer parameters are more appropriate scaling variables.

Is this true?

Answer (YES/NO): NO